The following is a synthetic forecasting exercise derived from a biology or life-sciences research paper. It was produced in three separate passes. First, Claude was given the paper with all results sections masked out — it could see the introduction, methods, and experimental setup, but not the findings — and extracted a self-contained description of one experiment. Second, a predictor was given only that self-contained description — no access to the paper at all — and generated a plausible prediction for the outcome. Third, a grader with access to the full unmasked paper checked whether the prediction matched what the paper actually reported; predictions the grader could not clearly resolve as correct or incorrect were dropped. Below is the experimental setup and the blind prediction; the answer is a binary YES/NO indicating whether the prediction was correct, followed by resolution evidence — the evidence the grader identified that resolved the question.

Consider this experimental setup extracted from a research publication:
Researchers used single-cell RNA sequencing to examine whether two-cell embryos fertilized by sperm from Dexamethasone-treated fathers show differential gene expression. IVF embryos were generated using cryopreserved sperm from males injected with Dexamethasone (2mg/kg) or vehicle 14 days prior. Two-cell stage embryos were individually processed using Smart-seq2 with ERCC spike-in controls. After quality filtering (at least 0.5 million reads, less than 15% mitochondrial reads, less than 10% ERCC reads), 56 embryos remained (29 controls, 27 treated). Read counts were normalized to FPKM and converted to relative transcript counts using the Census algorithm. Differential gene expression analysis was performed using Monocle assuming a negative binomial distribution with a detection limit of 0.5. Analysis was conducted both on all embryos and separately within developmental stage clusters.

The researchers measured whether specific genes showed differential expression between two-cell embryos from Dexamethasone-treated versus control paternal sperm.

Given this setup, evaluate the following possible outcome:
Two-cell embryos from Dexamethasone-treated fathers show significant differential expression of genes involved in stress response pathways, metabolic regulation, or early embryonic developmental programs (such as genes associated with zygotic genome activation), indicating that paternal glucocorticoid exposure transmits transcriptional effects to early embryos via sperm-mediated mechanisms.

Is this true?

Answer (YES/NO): YES